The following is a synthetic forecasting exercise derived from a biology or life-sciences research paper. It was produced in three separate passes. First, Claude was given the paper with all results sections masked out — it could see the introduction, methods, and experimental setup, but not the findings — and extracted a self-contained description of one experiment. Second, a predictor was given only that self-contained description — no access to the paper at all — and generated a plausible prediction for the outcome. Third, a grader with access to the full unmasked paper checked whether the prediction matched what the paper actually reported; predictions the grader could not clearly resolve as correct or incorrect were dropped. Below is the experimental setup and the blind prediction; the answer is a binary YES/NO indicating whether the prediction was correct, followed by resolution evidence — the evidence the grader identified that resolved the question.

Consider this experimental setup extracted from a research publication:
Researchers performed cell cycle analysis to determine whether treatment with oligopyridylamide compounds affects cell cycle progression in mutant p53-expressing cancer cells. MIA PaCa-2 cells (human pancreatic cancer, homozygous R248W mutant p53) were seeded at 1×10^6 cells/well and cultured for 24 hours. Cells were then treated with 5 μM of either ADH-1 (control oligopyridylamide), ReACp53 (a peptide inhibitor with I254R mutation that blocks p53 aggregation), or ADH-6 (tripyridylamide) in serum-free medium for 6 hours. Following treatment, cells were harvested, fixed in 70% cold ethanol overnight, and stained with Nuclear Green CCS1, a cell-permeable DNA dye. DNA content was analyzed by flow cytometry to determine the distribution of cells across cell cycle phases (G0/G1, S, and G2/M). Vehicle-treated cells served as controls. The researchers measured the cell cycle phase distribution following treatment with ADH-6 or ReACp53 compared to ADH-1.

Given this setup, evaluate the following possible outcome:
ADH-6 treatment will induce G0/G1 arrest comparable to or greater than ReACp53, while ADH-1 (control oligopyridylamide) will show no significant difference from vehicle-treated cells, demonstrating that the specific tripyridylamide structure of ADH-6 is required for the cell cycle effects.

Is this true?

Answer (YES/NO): YES